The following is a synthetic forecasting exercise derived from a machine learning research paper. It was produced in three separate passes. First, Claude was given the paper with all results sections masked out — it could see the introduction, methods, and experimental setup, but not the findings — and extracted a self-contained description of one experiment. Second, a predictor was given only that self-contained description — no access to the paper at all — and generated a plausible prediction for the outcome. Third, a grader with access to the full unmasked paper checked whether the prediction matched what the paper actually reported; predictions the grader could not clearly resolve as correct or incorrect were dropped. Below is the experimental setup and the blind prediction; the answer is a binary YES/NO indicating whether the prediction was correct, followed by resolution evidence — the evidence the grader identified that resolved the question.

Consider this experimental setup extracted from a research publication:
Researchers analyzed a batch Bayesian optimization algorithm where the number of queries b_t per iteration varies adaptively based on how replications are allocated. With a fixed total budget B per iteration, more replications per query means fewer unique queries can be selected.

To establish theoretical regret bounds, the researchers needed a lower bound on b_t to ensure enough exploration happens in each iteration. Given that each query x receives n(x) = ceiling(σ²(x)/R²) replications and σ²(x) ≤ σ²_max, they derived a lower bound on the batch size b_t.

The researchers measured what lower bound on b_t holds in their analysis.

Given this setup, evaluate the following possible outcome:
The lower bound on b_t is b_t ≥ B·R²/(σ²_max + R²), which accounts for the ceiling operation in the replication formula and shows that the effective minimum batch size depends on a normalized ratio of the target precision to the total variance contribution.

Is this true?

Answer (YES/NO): NO